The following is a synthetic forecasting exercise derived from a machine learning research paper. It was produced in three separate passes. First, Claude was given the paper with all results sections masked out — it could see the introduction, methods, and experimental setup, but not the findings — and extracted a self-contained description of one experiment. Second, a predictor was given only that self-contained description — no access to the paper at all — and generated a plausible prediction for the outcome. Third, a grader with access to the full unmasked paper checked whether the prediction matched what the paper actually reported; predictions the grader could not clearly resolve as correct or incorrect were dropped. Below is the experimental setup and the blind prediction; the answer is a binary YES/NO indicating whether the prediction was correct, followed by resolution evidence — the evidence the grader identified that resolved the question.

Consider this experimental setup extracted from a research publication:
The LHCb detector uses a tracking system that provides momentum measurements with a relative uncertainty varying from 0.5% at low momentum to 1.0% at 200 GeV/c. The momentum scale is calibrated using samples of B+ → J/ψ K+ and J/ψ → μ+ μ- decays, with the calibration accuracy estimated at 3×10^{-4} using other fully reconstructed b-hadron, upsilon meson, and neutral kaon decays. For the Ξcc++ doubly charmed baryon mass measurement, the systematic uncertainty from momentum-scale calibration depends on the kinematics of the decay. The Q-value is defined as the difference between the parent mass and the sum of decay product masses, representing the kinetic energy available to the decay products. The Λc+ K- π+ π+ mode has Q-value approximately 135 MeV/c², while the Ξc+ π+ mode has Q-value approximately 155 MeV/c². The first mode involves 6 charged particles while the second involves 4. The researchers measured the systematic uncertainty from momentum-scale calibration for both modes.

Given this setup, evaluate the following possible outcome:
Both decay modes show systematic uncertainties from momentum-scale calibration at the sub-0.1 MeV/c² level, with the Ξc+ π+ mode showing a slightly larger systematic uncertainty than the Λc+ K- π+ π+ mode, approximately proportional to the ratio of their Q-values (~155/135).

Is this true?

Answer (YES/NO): NO